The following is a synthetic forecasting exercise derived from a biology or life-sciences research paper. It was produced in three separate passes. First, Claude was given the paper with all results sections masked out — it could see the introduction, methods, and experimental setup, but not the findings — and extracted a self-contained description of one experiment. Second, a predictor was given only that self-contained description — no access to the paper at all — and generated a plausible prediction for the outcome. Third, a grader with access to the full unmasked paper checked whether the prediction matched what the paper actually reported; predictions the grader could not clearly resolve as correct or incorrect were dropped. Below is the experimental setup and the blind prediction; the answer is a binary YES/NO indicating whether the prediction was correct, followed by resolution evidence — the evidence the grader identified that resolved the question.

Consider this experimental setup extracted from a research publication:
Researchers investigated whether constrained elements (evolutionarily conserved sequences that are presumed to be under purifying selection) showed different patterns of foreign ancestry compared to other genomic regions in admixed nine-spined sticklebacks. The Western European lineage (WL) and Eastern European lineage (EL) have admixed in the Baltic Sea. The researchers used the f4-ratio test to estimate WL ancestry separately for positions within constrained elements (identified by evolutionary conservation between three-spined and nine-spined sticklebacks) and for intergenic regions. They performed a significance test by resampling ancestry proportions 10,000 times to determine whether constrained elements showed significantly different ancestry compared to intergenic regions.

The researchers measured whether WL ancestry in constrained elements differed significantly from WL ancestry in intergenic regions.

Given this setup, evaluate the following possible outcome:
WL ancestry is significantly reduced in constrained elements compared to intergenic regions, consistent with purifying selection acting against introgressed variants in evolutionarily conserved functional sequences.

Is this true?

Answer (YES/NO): YES